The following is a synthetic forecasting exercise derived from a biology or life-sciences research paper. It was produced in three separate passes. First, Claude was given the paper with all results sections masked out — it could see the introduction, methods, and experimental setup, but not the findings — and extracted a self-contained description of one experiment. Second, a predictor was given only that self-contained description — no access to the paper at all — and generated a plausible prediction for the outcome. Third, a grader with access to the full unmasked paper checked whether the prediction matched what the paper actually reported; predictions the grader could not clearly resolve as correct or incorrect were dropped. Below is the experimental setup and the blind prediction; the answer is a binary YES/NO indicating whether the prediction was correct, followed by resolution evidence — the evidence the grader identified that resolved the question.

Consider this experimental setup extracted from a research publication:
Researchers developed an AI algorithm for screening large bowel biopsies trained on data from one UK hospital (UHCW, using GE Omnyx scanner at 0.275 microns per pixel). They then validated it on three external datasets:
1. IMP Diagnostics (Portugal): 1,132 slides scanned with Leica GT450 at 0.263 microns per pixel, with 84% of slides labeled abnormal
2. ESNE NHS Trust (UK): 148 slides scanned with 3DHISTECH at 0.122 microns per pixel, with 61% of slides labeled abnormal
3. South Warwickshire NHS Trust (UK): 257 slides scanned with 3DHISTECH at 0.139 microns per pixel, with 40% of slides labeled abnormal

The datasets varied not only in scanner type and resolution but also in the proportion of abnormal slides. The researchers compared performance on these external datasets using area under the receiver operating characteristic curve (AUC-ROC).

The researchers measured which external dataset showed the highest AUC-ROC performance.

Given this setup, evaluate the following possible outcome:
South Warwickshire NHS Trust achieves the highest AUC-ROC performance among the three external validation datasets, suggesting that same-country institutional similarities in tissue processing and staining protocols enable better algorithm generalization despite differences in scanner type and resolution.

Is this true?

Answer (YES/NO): NO